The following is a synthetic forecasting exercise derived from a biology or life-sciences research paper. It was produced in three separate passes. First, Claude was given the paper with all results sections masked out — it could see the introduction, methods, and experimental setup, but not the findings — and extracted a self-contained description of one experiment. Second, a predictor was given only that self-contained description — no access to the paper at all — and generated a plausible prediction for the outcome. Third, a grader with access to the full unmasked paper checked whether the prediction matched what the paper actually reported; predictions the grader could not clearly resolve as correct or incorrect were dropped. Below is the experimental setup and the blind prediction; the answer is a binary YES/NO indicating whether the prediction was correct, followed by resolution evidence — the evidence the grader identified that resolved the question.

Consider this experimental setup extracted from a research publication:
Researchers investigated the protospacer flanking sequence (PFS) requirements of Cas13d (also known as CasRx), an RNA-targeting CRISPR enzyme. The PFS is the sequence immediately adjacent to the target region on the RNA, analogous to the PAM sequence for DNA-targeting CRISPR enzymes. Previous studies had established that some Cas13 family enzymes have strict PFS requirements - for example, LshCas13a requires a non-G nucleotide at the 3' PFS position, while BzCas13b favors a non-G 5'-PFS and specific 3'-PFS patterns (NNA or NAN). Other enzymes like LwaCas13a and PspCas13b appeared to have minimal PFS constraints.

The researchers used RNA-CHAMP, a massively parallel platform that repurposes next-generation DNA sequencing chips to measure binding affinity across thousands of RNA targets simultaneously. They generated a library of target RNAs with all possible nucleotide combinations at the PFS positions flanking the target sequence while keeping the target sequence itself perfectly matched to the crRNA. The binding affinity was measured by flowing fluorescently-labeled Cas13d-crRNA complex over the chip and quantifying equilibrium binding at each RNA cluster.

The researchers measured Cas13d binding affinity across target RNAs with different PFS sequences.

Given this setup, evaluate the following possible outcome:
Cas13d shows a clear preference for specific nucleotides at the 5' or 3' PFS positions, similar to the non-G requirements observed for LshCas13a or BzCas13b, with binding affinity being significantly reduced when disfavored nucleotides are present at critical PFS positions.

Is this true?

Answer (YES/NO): NO